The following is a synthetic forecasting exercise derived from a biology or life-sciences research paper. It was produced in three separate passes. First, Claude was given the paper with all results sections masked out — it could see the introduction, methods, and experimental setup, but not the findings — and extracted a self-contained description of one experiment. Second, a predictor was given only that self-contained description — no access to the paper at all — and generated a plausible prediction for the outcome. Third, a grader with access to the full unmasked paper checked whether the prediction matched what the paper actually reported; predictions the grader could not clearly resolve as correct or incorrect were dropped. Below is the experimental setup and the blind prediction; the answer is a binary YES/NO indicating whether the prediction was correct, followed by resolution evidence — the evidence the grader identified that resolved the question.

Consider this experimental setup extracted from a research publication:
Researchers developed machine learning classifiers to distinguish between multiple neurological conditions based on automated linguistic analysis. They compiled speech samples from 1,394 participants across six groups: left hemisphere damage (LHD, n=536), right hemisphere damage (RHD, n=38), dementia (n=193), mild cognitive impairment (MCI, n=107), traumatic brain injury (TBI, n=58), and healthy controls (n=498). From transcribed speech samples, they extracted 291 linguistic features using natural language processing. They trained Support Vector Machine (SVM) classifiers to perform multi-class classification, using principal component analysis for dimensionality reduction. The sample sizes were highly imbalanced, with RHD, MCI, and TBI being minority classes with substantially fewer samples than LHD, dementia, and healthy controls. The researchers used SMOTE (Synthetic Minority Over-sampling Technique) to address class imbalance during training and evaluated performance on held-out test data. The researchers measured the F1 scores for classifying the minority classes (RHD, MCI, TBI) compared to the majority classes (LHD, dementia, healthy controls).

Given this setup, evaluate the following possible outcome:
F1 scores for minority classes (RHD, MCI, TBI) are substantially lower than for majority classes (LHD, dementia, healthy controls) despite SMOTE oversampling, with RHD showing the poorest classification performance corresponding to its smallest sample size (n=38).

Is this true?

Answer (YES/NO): YES